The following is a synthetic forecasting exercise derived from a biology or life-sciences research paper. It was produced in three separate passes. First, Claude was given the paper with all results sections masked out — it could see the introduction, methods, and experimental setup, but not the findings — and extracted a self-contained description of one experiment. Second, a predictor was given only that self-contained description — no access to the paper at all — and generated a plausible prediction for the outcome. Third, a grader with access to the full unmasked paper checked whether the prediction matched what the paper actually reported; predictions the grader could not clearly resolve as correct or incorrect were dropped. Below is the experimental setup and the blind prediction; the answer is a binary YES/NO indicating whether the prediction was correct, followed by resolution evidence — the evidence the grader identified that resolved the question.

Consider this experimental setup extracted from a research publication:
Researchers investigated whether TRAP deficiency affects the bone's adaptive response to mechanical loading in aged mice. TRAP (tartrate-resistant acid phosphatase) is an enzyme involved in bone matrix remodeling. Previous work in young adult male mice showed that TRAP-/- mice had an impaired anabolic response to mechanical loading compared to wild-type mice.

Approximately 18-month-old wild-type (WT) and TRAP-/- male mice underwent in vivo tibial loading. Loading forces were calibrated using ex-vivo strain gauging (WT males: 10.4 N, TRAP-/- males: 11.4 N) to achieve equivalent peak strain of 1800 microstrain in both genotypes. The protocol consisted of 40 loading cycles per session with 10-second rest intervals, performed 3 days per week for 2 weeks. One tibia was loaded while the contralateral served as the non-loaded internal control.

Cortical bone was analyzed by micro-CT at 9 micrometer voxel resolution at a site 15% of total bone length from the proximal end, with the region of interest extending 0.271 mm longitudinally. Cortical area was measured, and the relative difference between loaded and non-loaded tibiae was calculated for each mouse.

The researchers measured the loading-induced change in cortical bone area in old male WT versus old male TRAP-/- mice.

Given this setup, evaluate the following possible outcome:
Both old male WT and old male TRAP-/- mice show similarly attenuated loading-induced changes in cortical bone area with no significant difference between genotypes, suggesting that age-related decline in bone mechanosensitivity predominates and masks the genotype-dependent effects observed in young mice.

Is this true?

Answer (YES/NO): NO